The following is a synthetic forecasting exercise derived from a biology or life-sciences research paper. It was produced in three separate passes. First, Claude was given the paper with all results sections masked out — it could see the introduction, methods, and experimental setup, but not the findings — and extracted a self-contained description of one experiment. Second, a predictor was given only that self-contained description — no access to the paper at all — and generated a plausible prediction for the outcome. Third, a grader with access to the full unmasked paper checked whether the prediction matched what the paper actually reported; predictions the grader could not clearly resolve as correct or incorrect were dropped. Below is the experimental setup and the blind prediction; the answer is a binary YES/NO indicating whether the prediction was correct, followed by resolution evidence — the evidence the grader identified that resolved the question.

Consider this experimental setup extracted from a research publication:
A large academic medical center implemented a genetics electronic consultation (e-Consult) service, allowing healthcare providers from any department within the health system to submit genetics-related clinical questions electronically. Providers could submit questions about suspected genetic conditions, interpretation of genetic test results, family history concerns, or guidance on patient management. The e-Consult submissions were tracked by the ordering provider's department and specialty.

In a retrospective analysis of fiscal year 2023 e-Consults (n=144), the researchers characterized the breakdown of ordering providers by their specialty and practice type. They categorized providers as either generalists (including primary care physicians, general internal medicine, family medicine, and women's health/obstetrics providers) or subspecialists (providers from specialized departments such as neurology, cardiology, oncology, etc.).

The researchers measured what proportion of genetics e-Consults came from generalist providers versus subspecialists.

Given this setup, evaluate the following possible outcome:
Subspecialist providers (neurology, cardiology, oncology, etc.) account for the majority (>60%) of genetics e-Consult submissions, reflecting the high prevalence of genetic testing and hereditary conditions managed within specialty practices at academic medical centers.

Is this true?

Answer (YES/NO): NO